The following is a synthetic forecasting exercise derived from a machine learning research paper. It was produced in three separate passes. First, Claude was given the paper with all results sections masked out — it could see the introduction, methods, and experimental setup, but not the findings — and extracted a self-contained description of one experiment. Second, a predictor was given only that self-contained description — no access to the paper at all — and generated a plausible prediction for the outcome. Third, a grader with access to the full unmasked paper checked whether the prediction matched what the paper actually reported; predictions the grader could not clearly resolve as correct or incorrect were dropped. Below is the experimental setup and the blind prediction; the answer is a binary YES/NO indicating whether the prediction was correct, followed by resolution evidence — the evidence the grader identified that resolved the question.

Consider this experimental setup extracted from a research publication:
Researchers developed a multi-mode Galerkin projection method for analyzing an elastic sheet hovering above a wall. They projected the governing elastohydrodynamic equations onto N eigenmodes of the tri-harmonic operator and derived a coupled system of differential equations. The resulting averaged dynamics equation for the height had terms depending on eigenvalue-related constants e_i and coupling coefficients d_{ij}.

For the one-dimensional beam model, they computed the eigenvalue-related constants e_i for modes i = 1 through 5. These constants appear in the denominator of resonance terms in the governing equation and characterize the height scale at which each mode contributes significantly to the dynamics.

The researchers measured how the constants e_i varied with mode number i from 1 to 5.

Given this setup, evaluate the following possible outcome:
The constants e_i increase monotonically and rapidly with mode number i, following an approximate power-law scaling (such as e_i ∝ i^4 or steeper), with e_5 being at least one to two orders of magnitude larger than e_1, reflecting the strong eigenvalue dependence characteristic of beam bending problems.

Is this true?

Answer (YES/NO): NO